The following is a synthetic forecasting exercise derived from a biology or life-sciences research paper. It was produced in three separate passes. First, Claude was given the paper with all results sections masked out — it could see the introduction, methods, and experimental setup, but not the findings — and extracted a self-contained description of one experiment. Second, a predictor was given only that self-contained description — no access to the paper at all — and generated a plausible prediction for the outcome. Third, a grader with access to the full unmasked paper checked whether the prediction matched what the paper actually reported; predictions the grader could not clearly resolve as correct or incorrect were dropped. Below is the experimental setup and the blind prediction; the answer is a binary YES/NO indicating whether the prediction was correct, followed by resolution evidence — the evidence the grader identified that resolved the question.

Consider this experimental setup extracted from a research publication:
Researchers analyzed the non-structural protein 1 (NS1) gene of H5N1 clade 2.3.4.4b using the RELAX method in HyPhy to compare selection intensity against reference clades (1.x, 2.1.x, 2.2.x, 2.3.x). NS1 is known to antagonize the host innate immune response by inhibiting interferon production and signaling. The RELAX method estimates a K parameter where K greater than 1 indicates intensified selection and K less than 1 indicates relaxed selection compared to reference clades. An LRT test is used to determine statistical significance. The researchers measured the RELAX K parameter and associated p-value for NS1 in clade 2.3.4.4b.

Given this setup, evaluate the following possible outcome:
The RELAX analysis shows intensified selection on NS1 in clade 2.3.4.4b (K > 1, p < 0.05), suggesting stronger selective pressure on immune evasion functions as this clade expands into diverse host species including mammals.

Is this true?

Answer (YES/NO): NO